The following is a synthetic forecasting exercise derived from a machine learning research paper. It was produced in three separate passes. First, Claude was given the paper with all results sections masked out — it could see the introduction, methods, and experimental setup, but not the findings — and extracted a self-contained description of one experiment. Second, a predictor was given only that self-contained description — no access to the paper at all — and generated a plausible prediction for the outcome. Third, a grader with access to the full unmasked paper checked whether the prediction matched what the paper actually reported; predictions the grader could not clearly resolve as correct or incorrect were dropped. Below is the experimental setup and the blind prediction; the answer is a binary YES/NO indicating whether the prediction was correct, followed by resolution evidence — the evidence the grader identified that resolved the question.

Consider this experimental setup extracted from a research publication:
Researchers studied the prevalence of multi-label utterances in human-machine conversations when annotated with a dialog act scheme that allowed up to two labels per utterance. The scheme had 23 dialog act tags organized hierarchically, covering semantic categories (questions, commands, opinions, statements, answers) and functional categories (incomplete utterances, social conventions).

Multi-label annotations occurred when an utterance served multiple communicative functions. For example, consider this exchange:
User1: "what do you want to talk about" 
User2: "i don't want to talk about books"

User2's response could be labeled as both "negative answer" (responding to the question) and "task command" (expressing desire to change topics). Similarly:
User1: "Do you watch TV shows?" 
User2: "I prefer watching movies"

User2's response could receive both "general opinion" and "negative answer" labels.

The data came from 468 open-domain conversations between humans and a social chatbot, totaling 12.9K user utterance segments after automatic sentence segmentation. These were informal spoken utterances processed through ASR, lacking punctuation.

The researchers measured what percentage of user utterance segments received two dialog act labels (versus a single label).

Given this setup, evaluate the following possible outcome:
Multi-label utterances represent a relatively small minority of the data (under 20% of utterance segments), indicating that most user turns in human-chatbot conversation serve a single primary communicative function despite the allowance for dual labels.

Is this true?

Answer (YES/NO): YES